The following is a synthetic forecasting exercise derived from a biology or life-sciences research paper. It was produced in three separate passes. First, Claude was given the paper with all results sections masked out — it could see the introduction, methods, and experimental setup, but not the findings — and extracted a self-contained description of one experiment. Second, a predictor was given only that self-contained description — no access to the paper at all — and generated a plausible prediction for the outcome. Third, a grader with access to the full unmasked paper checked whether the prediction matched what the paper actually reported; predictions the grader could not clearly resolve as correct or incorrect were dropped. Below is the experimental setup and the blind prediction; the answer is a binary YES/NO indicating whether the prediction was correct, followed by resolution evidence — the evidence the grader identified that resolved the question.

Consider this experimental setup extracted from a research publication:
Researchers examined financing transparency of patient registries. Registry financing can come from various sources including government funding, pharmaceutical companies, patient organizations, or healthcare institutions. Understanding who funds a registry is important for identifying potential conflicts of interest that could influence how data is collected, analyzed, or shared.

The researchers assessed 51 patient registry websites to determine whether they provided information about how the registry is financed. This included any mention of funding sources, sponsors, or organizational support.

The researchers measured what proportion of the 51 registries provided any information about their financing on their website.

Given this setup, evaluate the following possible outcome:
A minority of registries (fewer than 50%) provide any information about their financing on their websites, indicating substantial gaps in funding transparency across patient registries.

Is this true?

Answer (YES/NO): NO